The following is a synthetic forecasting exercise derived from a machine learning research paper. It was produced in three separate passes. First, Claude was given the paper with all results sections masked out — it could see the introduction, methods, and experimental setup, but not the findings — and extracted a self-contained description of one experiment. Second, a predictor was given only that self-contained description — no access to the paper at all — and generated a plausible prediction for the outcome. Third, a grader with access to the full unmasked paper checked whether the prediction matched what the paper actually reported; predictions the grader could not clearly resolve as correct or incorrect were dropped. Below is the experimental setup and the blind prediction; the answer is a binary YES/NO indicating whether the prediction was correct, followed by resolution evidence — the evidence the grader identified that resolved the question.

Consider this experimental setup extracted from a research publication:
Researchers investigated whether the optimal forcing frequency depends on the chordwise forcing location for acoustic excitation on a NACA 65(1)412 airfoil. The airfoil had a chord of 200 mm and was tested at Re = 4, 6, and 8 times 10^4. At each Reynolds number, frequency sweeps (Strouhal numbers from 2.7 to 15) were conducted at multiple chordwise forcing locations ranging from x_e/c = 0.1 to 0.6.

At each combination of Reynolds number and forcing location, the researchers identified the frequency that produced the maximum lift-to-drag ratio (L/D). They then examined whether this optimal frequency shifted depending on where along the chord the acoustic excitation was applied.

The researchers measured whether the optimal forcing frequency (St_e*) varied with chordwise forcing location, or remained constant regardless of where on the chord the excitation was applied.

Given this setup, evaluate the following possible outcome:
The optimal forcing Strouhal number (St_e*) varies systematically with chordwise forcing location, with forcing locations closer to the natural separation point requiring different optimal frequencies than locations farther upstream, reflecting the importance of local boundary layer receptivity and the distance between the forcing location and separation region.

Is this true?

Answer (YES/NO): NO